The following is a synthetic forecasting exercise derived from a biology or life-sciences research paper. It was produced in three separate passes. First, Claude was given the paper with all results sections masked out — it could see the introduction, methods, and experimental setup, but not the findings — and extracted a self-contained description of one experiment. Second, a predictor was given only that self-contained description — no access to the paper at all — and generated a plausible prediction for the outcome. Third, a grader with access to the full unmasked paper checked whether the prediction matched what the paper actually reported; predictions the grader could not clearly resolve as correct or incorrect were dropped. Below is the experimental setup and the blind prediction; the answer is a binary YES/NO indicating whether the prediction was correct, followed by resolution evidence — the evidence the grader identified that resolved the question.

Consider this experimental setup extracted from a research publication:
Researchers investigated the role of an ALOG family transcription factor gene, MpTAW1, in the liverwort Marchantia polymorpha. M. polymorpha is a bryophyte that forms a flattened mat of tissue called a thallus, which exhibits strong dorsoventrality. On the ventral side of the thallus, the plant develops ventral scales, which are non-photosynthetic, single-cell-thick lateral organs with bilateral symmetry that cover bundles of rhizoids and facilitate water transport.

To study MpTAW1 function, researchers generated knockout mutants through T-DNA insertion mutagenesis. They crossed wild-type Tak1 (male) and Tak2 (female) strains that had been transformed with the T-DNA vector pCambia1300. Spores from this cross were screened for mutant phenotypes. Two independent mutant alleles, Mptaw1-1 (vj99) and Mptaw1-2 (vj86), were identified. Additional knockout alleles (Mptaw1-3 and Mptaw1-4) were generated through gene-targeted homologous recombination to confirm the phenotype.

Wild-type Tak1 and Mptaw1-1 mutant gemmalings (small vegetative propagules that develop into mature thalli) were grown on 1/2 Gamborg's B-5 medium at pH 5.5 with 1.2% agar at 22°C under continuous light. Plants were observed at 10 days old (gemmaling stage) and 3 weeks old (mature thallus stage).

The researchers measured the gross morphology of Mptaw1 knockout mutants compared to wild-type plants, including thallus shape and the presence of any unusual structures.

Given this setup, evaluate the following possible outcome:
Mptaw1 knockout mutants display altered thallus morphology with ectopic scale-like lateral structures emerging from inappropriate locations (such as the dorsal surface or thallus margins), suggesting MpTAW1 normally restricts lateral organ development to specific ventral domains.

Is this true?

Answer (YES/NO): NO